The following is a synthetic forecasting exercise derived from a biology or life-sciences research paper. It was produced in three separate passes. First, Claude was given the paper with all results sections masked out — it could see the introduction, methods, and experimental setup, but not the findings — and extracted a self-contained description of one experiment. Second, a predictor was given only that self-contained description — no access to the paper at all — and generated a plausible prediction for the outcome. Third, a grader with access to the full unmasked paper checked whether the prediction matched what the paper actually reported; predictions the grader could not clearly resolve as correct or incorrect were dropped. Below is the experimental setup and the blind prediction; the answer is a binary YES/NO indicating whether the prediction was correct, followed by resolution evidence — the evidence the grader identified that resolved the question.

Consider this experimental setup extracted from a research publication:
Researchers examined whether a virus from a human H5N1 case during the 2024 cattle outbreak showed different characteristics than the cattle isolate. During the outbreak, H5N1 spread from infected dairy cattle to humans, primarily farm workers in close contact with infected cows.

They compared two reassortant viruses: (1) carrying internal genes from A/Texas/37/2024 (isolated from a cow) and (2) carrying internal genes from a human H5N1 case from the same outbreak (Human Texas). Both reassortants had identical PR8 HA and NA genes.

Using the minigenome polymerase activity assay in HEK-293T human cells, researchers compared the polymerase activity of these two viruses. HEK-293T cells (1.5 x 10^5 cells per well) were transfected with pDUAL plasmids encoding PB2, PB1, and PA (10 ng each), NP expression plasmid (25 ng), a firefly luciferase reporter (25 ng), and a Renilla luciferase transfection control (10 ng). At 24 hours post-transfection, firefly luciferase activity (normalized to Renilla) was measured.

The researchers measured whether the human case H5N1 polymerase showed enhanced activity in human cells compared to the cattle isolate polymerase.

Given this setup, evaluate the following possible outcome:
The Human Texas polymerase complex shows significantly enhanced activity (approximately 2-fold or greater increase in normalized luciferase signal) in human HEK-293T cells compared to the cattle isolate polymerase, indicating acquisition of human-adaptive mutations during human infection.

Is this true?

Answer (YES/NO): YES